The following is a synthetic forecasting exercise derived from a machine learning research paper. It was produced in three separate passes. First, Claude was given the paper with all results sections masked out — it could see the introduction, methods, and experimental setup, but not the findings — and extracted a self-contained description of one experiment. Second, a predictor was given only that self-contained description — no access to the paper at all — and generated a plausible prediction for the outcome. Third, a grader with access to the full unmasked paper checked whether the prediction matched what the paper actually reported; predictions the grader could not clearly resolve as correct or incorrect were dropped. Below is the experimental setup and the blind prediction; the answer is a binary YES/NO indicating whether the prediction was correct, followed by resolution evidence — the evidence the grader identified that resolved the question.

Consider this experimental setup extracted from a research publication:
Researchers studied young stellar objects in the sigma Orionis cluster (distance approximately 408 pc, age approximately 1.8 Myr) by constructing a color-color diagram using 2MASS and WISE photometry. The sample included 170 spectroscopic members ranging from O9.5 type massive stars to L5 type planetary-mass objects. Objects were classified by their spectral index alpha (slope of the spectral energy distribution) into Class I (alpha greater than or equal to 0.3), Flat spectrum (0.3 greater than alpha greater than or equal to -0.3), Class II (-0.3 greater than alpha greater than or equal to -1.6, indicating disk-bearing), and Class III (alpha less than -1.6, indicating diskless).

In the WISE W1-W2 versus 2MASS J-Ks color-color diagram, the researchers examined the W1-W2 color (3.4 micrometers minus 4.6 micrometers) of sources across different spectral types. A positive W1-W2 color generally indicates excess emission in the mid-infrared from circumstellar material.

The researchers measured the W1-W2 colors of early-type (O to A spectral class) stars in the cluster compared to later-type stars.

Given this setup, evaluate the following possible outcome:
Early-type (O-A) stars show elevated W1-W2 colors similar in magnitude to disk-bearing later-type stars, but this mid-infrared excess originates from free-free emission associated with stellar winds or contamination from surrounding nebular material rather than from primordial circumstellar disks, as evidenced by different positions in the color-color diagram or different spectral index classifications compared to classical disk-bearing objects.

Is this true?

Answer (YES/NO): NO